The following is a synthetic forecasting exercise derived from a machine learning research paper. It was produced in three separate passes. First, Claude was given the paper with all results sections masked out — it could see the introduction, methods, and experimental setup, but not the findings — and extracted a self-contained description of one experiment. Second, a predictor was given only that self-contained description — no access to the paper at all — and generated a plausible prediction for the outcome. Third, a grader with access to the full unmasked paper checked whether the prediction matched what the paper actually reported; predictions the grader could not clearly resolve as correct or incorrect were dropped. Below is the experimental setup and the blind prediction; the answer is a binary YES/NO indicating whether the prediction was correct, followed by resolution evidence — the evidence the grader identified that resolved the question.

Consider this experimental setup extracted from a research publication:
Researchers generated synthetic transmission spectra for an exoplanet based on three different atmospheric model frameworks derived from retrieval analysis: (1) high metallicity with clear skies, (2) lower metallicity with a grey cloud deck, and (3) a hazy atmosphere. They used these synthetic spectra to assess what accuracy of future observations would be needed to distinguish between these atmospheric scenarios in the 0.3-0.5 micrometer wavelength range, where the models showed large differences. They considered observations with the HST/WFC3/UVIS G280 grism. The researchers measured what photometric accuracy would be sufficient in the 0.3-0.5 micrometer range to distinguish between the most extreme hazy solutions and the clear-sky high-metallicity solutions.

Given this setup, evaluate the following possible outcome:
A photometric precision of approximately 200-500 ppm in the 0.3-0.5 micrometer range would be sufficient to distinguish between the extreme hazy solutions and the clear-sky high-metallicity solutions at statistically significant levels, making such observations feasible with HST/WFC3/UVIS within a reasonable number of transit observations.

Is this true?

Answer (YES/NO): YES